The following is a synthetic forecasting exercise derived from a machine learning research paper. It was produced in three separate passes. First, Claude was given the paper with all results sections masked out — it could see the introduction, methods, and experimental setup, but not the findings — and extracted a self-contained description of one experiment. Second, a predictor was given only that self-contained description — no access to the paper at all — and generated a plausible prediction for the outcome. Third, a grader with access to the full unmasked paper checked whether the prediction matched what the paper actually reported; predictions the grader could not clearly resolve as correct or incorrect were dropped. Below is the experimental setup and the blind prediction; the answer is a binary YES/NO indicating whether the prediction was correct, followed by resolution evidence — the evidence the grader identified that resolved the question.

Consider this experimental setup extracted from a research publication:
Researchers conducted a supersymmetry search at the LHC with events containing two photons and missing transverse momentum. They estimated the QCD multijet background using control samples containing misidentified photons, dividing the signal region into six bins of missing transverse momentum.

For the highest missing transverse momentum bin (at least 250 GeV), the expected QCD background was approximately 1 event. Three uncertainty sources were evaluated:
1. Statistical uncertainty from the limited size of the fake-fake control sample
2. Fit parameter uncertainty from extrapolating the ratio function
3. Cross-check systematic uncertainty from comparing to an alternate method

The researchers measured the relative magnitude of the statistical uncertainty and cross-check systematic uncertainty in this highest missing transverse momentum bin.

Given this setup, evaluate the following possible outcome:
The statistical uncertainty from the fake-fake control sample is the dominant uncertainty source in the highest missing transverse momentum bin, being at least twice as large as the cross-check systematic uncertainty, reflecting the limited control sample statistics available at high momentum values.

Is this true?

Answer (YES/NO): NO